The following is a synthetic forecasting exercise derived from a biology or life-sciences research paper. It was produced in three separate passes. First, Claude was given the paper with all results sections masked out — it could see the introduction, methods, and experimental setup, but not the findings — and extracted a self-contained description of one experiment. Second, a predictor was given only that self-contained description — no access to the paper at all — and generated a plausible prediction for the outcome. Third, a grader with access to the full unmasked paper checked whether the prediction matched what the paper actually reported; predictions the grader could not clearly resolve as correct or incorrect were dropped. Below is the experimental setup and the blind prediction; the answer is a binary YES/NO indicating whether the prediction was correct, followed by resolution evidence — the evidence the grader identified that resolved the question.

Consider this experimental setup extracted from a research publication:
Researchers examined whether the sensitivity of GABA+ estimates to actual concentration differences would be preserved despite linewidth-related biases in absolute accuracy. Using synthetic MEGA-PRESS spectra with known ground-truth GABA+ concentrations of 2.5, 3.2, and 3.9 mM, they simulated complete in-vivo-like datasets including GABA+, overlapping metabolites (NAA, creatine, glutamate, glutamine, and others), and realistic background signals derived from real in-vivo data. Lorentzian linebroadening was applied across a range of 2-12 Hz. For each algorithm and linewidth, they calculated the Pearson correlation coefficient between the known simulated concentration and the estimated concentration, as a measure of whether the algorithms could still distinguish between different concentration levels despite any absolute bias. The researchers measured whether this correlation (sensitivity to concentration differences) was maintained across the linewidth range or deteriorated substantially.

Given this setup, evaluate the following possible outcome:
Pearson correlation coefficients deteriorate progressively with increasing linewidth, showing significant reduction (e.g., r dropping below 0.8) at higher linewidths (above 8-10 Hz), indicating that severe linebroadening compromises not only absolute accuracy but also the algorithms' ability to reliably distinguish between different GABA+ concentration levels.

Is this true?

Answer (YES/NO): NO